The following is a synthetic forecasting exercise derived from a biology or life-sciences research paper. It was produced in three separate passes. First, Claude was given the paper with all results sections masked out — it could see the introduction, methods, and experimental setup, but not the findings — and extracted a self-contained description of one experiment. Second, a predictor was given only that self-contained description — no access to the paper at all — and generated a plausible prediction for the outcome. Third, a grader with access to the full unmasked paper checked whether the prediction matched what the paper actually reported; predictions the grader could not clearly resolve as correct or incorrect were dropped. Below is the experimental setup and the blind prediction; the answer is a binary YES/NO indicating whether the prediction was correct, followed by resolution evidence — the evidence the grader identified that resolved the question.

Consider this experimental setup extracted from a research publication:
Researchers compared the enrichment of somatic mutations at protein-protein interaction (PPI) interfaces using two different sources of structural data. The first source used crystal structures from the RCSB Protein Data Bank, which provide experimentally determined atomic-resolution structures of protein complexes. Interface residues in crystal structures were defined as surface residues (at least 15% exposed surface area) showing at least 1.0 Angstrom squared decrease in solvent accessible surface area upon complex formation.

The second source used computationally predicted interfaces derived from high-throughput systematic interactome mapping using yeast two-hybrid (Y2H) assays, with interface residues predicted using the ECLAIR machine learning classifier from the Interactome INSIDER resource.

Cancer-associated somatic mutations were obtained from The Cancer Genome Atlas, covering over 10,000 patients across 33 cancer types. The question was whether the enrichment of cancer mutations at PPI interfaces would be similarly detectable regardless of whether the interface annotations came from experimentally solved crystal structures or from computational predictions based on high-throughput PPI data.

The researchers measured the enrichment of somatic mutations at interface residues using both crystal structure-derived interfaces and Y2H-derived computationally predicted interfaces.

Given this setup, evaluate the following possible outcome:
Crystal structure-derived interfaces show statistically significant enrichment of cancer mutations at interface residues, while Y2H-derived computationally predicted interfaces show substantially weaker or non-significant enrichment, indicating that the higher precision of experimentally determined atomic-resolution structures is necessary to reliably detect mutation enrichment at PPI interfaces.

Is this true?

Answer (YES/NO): NO